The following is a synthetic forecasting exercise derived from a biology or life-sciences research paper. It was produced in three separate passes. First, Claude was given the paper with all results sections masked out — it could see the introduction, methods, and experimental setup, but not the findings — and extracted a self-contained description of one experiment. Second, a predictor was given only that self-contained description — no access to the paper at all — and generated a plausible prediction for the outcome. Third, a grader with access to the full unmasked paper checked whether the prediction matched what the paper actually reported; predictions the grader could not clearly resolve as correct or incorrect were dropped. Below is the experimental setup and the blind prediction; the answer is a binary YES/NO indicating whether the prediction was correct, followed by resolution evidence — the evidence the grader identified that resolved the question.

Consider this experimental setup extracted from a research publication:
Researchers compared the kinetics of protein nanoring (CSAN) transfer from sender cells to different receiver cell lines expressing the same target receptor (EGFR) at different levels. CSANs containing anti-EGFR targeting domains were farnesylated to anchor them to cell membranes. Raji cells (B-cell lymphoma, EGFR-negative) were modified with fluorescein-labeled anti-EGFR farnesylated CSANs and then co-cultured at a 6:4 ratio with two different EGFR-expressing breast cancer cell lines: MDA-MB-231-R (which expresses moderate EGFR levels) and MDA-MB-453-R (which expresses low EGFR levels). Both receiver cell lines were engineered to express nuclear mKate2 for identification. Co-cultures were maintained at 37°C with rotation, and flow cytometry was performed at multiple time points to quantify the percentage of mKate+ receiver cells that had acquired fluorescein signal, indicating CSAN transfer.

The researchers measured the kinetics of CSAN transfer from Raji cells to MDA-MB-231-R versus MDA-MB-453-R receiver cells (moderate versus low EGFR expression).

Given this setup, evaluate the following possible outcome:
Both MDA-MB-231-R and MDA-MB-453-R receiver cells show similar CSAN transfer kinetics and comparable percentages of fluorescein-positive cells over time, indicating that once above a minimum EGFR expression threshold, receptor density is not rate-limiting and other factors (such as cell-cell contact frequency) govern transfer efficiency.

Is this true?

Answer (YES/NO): NO